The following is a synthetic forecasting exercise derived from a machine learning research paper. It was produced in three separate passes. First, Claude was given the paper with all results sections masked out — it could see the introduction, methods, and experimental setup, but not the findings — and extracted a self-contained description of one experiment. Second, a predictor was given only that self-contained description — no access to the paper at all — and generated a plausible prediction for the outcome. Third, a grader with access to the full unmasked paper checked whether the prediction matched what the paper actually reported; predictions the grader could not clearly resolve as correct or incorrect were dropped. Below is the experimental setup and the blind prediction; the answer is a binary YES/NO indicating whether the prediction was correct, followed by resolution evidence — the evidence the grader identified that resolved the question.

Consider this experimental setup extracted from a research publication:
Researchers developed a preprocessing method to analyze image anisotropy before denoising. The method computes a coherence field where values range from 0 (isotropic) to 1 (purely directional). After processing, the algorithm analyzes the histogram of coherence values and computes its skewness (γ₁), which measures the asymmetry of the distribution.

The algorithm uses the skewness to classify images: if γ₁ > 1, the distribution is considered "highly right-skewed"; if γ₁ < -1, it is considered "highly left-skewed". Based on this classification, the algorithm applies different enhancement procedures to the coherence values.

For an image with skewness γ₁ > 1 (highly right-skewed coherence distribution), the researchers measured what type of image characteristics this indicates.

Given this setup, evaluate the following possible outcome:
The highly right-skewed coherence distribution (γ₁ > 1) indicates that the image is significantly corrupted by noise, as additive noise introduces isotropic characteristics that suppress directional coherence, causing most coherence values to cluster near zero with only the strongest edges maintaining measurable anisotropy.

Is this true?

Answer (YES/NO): NO